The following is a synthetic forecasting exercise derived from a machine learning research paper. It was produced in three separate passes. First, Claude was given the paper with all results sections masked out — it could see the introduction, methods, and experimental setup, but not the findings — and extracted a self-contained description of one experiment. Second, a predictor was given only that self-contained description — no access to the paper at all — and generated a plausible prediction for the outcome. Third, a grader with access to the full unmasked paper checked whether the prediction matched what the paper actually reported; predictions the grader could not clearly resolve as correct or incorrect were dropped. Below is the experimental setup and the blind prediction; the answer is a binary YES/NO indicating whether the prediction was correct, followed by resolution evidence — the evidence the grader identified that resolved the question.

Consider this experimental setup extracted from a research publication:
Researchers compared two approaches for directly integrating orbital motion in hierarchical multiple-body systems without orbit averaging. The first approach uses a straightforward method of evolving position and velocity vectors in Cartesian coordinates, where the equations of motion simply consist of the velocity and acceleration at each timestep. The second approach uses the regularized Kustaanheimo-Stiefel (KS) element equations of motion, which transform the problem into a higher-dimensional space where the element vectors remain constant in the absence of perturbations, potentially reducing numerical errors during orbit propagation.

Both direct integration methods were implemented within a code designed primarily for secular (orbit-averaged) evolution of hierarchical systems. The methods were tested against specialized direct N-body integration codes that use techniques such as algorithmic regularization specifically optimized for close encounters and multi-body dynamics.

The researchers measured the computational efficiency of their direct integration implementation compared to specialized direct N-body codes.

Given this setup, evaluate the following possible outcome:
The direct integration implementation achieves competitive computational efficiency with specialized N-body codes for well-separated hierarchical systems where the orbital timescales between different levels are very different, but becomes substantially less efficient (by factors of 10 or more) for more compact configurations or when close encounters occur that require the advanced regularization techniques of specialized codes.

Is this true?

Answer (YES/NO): NO